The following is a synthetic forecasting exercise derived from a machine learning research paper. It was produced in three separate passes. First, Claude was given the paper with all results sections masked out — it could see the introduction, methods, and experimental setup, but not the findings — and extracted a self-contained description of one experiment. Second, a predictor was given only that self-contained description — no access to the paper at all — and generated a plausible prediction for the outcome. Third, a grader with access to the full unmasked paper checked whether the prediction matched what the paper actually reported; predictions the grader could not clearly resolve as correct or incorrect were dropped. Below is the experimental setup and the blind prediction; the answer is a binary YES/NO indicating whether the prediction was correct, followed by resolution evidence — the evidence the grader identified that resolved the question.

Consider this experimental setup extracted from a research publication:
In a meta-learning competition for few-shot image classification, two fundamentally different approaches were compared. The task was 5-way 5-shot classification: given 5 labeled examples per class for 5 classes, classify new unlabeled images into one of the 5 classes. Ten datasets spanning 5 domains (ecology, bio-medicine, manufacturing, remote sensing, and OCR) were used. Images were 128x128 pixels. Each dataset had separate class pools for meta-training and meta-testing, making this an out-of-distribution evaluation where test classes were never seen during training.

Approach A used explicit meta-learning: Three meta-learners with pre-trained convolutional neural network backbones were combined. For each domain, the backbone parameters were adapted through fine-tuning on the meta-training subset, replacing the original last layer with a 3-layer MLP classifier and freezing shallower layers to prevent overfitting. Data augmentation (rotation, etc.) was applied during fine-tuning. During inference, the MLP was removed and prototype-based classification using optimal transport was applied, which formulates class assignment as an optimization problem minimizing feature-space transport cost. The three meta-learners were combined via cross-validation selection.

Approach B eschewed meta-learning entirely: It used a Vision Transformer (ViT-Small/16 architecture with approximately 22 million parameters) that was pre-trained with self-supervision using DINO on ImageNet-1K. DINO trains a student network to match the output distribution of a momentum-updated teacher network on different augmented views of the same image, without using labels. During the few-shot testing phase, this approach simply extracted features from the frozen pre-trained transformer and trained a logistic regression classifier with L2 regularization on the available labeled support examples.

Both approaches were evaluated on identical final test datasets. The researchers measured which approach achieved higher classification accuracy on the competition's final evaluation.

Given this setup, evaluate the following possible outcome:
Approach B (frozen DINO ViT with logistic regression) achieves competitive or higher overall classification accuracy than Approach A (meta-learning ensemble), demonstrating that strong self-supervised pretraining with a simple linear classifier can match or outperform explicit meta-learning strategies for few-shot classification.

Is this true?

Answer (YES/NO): NO